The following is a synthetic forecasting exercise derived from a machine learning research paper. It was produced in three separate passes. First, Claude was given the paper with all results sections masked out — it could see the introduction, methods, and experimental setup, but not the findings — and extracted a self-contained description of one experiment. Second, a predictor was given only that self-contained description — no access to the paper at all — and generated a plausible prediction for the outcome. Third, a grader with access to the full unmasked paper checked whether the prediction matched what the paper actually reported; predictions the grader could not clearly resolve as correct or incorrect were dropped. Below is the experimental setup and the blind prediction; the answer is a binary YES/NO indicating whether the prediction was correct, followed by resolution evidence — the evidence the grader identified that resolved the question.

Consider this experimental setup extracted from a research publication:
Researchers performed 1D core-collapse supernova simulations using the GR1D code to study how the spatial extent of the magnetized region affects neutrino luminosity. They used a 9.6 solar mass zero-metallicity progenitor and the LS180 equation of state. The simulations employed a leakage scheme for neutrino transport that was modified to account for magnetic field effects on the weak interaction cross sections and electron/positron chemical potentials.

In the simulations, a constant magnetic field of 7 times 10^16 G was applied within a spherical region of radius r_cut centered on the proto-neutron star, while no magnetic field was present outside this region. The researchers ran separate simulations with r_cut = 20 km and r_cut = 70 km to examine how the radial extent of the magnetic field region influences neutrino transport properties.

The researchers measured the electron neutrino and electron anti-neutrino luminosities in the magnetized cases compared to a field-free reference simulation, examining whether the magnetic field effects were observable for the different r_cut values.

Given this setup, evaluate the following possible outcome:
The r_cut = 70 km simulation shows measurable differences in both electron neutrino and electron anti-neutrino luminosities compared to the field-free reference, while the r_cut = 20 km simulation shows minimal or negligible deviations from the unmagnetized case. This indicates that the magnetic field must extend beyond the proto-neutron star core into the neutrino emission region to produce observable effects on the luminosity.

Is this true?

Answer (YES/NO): YES